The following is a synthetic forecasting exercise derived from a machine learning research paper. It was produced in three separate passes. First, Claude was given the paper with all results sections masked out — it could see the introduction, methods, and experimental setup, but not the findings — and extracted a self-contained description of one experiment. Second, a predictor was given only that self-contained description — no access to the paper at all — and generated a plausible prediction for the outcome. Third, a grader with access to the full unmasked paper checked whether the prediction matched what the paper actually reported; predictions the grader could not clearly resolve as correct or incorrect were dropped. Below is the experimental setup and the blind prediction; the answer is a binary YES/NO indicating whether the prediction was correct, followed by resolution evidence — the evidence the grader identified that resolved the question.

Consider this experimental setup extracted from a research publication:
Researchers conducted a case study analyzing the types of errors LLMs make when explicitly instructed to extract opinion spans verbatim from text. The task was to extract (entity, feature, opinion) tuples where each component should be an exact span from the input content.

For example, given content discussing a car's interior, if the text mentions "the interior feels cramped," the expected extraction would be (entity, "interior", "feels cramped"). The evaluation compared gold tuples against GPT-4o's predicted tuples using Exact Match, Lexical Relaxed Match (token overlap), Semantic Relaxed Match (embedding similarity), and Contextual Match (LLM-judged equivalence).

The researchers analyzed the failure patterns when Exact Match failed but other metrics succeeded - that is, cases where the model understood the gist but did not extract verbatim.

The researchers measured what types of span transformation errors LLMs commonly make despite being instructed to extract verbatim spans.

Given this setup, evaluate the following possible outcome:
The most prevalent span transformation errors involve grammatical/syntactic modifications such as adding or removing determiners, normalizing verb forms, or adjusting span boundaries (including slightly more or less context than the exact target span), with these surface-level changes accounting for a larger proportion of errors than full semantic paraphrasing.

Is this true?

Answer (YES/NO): NO